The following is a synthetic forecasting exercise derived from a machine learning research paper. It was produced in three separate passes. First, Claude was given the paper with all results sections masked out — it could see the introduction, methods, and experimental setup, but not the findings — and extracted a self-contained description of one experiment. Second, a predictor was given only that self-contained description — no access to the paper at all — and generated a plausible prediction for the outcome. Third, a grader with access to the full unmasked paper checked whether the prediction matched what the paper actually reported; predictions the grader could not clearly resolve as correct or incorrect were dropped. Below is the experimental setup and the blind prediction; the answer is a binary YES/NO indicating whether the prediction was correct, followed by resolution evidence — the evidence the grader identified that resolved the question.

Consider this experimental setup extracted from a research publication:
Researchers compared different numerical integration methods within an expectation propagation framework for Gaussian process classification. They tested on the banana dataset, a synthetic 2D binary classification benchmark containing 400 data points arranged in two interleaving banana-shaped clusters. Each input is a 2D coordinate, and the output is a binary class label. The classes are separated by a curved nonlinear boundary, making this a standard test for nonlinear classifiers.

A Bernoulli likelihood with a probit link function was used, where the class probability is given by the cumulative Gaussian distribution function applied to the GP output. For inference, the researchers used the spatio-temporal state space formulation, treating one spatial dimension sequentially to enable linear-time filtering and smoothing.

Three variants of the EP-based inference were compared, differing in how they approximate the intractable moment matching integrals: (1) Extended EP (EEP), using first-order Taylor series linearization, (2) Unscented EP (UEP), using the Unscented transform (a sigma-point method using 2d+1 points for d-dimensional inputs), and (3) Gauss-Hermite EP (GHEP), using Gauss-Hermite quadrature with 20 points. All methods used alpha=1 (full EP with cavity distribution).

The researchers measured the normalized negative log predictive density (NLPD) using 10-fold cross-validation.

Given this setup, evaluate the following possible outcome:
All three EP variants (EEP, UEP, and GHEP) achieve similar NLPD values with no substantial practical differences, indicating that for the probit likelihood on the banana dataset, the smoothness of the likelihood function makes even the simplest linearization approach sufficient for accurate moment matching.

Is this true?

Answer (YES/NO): YES